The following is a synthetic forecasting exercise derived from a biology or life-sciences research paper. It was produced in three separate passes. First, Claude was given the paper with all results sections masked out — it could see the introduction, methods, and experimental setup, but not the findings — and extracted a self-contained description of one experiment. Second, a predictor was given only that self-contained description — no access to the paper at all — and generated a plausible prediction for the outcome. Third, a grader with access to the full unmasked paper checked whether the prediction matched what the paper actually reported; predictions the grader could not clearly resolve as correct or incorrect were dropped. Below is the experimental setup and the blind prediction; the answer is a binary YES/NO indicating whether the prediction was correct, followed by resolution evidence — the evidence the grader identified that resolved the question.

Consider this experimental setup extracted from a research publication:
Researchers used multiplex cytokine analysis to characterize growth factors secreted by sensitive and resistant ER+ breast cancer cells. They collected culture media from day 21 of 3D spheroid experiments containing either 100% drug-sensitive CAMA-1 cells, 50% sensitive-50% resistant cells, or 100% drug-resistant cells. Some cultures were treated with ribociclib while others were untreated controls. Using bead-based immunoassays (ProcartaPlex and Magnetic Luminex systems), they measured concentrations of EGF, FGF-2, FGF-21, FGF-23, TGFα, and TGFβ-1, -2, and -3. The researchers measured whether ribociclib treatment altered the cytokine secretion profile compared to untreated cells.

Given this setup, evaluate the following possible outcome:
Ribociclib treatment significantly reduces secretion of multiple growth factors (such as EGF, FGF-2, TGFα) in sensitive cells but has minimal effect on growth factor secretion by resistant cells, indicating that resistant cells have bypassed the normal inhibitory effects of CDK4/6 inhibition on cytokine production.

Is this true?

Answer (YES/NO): NO